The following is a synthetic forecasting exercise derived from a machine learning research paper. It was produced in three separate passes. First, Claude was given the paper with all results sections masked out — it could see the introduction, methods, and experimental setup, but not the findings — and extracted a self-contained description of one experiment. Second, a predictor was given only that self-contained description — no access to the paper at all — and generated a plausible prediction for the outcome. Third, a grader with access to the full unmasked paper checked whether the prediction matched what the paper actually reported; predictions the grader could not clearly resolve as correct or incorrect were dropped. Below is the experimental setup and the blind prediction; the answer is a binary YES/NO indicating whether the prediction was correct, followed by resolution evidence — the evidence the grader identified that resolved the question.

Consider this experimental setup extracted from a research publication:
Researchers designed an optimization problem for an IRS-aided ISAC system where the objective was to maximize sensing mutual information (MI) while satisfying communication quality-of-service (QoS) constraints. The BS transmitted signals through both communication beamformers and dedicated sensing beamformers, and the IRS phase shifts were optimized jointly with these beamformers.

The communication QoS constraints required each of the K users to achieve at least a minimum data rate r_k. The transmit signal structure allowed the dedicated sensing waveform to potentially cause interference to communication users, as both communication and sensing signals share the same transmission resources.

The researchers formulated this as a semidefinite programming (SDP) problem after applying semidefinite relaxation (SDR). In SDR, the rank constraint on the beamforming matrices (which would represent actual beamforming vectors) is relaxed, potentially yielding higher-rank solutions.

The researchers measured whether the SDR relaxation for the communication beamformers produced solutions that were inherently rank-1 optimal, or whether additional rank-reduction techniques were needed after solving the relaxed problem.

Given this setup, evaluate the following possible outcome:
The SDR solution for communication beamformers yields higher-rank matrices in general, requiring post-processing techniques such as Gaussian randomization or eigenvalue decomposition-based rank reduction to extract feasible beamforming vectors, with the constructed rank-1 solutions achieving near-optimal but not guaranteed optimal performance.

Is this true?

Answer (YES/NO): NO